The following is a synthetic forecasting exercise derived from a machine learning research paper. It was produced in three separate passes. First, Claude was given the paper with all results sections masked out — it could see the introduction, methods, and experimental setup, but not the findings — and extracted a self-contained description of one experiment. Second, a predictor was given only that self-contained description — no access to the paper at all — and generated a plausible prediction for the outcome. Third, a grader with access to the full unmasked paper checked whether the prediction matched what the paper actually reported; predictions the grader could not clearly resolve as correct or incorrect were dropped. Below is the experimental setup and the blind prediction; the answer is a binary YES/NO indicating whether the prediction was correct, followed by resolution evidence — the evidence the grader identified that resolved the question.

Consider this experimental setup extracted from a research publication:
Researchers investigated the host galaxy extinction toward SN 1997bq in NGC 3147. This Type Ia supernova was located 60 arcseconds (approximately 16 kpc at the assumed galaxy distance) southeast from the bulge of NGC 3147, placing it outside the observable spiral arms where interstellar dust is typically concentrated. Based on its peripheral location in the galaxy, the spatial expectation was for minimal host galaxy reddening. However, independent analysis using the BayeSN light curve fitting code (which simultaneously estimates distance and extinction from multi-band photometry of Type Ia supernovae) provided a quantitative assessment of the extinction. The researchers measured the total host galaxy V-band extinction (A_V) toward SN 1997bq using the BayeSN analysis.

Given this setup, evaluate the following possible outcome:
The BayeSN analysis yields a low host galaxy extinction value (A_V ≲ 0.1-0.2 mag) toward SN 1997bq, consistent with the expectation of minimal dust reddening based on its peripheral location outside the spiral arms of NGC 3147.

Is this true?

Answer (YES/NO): NO